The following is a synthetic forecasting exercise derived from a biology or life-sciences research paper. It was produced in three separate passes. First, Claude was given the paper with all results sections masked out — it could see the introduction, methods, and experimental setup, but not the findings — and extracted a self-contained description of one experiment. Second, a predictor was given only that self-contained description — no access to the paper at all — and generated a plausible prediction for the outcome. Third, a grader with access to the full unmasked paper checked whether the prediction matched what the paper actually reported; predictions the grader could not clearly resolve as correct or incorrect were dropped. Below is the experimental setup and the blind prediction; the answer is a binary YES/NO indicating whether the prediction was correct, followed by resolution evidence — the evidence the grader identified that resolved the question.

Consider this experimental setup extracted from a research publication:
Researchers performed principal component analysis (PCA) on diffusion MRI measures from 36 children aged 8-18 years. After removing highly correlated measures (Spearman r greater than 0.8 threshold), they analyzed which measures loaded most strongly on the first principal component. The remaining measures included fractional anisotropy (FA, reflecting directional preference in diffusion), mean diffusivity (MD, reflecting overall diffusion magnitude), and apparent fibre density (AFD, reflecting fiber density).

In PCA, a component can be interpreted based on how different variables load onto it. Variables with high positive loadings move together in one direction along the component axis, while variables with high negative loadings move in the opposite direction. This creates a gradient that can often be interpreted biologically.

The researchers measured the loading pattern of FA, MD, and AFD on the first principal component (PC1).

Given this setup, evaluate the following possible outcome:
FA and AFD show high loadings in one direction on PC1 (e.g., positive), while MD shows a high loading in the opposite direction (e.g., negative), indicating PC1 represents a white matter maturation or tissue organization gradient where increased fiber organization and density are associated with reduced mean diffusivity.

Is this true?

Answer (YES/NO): NO